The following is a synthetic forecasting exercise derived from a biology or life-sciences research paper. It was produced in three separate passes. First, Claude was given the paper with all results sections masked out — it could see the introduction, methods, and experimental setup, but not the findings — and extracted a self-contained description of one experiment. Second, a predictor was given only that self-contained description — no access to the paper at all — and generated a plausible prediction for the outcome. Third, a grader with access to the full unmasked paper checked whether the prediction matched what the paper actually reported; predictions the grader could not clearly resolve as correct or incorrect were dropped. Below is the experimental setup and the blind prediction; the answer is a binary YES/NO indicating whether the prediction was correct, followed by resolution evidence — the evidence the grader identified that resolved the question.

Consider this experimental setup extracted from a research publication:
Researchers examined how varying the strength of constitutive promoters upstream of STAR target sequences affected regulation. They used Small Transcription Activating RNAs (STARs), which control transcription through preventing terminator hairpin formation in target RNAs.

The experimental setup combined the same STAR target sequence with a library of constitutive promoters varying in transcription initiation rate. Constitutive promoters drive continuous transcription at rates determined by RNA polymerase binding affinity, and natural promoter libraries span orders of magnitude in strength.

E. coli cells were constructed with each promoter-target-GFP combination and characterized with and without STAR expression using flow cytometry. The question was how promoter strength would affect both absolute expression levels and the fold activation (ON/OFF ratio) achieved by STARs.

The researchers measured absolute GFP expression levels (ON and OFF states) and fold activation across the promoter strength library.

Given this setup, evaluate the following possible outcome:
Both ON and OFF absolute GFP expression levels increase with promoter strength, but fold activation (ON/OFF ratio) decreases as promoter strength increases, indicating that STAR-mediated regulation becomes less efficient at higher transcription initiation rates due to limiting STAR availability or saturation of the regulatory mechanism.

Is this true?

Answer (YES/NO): NO